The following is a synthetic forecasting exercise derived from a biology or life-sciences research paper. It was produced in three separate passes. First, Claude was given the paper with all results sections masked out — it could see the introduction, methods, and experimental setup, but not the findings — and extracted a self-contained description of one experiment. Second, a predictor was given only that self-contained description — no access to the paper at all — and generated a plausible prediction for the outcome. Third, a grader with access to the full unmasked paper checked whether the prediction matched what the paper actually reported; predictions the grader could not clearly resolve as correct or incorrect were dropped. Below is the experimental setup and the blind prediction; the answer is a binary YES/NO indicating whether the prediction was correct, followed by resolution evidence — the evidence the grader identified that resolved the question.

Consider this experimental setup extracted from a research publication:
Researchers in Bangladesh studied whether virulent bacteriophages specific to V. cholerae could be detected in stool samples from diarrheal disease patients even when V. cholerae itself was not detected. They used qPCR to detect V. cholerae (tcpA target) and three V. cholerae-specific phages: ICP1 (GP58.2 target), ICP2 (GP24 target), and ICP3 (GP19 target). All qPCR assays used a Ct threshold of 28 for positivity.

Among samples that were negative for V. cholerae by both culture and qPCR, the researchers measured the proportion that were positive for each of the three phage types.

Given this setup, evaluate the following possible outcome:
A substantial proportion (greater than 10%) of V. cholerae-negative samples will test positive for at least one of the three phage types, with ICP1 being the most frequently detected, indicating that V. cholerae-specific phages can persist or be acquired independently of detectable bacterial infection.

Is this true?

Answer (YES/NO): NO